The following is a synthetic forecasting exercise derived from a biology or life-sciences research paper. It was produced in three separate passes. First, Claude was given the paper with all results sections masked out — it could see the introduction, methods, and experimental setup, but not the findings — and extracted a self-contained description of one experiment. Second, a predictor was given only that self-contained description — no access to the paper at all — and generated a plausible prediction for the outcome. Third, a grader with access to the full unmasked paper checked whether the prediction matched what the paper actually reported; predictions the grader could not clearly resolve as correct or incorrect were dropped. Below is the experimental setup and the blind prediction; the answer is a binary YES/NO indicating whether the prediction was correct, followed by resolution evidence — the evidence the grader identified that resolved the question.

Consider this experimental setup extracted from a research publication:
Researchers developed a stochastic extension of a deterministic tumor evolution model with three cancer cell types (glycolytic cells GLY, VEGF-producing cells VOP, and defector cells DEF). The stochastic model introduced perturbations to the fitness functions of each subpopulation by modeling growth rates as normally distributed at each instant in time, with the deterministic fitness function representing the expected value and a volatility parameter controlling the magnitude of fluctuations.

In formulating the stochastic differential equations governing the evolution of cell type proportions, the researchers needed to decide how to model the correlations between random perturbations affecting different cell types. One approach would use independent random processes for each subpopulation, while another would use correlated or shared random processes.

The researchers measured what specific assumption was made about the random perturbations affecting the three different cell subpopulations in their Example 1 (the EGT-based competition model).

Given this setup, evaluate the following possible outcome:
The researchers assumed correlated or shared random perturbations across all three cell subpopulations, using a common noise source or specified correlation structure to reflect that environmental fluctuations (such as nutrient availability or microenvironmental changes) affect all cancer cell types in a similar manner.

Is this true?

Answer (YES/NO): NO